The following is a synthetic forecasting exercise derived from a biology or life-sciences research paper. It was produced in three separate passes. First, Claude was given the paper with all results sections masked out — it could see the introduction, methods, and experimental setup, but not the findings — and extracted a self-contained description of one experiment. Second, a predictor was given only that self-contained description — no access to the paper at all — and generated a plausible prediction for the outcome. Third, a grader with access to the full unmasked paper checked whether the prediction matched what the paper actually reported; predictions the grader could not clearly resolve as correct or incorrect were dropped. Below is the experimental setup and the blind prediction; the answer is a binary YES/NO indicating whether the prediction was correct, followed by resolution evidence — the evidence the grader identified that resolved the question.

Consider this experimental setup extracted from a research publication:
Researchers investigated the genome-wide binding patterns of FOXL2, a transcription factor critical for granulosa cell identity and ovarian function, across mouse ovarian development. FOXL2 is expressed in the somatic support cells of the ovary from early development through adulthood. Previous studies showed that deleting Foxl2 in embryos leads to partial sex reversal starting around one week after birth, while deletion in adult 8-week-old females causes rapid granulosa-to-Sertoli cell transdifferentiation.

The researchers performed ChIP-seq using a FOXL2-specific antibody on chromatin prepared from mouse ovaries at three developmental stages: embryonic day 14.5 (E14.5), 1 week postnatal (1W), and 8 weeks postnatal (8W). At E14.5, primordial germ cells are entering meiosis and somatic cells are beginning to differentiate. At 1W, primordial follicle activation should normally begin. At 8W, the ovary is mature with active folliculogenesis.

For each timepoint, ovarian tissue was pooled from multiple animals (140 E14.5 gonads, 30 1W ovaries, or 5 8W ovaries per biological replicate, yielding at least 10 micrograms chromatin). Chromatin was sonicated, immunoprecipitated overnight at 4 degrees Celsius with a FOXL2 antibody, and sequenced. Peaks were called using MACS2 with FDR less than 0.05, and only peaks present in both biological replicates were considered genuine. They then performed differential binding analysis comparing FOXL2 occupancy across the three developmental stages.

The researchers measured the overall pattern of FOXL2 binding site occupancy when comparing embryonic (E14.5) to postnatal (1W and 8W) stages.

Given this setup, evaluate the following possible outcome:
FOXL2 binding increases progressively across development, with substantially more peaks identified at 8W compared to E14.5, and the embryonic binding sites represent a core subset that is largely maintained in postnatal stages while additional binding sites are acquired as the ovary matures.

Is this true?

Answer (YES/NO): NO